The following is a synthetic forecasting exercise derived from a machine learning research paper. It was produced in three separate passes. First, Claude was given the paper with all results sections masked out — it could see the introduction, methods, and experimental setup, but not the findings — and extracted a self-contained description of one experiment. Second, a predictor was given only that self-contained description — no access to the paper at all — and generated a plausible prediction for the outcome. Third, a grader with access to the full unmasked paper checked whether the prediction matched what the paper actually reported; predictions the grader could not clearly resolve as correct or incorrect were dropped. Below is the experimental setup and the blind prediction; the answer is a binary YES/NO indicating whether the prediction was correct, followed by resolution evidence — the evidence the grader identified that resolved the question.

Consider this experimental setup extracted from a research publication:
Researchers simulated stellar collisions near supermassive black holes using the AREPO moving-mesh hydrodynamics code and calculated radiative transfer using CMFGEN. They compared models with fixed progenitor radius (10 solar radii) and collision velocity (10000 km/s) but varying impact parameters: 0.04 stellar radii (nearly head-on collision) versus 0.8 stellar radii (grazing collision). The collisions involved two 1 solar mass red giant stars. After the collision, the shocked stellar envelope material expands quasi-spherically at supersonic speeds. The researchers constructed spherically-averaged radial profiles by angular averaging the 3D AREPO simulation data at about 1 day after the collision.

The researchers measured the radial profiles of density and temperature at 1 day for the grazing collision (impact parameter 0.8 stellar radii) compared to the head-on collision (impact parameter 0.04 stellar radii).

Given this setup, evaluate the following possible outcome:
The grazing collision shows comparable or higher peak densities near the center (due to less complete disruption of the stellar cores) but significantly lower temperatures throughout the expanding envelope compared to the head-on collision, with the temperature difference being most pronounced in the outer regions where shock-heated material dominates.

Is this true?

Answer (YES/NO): NO